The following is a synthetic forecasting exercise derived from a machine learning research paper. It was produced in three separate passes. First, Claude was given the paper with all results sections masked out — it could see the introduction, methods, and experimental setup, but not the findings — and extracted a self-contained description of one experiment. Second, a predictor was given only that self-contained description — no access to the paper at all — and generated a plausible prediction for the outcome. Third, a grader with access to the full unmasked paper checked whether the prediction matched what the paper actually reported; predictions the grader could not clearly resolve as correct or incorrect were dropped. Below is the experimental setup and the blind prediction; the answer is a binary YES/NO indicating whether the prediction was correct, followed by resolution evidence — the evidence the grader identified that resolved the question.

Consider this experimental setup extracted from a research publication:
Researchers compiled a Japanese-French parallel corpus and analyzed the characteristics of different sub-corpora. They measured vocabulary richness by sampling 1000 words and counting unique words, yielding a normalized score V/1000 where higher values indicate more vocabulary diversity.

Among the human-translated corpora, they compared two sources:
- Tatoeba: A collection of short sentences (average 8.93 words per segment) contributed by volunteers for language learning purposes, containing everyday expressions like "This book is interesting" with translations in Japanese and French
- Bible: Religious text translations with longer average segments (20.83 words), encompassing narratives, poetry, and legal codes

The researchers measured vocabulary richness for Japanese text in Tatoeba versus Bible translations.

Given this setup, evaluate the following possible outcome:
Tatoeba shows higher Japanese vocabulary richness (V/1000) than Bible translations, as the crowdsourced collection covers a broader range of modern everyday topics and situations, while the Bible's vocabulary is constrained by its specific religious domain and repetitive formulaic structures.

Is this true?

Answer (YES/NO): YES